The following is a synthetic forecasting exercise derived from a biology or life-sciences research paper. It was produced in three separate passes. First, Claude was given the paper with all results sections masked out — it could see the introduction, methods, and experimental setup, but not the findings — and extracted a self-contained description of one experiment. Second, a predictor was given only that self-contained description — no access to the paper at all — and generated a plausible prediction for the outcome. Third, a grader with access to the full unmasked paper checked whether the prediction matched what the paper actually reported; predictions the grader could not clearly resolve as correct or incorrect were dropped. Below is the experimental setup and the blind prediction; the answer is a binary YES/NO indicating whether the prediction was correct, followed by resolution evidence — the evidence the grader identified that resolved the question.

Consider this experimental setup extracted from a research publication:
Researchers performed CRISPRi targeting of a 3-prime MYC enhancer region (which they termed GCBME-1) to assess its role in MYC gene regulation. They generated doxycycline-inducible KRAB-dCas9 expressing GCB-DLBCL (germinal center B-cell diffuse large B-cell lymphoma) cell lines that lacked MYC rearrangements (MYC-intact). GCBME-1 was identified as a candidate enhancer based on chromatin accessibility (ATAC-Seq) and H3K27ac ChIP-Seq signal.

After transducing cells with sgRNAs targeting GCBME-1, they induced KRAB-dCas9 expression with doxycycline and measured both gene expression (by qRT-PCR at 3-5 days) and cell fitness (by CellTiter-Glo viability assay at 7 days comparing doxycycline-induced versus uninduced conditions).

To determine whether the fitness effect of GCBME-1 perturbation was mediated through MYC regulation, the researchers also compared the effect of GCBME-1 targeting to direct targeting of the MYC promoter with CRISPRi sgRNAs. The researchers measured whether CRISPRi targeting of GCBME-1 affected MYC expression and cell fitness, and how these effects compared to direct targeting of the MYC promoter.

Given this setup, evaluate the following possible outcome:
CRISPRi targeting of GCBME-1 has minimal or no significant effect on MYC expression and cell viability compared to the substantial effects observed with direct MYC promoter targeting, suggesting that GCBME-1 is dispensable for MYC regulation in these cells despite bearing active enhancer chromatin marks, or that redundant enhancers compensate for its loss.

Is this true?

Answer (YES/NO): NO